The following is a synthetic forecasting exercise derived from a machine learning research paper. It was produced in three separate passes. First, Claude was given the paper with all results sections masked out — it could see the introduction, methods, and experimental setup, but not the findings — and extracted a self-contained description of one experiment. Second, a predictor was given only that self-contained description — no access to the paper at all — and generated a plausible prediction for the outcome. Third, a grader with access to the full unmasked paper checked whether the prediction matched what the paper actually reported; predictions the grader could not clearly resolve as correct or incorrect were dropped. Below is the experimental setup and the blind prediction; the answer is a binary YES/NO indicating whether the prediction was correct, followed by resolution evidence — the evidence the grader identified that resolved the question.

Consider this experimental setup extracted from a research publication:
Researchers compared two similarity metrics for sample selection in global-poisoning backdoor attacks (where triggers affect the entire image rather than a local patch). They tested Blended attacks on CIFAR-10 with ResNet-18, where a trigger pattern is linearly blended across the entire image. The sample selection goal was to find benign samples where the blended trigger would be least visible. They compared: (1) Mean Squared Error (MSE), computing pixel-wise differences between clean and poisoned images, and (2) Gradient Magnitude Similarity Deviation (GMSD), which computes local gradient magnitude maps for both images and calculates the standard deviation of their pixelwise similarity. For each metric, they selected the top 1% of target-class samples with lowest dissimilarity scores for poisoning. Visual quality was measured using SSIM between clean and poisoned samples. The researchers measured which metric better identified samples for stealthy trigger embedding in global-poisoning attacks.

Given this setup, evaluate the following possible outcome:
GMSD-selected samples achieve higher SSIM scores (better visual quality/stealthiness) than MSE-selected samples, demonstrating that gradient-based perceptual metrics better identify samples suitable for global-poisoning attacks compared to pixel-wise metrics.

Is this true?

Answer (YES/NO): YES